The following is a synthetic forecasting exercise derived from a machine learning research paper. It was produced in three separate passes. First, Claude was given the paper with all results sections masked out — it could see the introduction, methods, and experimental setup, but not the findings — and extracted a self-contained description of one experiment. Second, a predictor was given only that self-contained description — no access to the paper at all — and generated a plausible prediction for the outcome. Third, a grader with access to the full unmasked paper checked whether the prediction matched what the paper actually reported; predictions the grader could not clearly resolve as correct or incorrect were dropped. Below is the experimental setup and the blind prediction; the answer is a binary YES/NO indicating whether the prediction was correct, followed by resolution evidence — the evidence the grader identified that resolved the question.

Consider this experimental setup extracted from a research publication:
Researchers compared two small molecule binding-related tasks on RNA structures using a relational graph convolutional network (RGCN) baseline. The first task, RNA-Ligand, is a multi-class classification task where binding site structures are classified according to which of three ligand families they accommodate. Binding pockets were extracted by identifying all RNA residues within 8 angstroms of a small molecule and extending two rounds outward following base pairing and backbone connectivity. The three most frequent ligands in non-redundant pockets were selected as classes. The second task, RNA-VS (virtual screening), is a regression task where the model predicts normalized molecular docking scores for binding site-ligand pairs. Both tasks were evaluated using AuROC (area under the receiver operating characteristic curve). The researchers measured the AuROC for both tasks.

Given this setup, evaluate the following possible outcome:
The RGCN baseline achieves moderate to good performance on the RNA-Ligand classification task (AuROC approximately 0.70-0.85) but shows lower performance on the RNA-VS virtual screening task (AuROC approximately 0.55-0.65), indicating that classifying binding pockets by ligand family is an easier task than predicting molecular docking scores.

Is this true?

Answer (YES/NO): NO